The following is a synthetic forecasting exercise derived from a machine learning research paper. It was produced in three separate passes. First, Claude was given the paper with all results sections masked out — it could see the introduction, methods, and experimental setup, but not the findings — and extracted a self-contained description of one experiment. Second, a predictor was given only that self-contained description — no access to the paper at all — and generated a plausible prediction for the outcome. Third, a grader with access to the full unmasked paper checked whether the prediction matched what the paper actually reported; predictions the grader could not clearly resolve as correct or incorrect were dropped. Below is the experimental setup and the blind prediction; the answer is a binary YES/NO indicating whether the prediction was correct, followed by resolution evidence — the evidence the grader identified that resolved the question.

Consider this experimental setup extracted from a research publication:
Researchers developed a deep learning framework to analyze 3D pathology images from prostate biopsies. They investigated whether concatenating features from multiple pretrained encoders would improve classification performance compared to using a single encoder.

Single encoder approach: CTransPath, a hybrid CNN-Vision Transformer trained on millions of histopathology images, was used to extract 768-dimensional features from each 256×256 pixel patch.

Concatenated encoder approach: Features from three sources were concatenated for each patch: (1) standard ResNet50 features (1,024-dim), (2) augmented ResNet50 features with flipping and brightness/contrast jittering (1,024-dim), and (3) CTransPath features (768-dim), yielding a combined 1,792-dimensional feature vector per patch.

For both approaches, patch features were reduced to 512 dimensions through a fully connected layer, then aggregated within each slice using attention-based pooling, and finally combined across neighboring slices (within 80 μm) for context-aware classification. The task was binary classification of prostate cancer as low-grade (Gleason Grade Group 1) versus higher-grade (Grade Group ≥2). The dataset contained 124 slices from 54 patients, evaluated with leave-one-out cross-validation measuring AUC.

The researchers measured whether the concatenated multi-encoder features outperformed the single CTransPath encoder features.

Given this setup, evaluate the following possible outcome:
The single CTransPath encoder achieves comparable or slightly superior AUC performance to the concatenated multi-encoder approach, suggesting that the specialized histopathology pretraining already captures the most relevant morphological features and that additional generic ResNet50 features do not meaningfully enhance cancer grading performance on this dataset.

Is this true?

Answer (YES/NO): NO